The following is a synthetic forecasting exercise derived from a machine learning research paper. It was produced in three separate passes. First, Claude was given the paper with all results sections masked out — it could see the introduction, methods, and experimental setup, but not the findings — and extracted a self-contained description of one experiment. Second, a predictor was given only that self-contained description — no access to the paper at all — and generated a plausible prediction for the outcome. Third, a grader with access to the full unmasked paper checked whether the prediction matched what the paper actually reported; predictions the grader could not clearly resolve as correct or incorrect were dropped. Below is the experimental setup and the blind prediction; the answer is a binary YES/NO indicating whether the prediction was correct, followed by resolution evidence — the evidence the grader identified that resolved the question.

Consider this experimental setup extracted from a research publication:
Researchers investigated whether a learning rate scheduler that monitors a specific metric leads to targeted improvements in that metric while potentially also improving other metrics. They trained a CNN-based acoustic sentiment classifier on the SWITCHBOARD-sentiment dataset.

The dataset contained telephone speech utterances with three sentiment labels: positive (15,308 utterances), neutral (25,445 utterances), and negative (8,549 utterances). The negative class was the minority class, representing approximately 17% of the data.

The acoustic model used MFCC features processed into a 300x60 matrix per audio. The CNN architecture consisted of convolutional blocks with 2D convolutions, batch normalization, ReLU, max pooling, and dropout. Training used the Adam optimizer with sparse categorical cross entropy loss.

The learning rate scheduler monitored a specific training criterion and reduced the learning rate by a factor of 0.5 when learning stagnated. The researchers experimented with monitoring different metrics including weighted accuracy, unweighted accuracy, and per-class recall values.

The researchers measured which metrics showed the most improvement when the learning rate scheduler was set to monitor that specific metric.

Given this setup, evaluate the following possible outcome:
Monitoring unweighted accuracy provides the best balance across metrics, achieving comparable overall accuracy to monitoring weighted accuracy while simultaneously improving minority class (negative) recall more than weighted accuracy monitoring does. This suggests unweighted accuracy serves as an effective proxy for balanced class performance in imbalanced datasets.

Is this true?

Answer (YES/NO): NO